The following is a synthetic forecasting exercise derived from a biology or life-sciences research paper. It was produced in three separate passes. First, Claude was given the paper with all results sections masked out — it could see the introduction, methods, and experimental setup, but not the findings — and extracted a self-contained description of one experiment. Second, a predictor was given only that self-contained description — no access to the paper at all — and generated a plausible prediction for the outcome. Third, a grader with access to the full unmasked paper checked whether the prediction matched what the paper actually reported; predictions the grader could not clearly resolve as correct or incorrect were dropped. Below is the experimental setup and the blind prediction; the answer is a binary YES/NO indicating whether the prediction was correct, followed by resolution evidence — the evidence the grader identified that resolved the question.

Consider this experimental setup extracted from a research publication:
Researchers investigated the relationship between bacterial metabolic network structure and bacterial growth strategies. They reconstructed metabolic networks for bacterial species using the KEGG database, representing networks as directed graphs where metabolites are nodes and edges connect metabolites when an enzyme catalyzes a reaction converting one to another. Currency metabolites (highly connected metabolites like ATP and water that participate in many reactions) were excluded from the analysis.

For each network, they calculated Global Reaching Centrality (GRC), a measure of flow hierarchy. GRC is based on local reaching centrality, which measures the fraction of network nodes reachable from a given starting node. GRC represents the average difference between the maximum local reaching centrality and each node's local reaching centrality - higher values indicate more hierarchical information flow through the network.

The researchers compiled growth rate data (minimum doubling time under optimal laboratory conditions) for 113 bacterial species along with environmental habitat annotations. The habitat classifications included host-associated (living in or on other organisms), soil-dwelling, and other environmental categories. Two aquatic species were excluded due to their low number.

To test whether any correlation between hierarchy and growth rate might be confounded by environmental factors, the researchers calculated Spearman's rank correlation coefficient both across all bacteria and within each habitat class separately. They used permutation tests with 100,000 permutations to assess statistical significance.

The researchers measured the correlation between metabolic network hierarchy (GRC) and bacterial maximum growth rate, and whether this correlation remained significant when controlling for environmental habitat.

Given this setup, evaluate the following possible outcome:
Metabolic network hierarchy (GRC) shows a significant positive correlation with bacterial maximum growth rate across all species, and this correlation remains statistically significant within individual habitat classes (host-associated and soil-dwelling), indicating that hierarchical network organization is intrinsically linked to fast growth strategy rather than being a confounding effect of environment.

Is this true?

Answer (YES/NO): NO